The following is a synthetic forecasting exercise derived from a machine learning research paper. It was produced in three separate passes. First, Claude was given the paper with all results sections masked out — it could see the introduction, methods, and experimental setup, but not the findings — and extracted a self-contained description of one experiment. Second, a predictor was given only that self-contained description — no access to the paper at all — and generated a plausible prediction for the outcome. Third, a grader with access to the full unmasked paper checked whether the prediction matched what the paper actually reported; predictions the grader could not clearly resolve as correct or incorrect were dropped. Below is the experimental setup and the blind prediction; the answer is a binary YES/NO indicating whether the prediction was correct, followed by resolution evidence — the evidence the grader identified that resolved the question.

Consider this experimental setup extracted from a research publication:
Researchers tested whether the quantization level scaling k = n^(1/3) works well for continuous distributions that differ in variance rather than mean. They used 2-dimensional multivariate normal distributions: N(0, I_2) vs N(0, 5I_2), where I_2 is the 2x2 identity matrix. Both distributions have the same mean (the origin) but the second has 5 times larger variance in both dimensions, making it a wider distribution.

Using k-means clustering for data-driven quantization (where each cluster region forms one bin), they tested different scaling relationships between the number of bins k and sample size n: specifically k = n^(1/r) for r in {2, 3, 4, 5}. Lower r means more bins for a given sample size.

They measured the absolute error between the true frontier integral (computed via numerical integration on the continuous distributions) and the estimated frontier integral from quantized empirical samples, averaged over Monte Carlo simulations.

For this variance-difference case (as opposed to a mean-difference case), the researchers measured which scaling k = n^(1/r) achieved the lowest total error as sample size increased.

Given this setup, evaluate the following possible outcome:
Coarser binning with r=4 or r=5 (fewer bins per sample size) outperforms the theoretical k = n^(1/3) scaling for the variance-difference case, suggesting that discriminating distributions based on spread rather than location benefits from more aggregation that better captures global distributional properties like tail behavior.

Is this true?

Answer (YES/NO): NO